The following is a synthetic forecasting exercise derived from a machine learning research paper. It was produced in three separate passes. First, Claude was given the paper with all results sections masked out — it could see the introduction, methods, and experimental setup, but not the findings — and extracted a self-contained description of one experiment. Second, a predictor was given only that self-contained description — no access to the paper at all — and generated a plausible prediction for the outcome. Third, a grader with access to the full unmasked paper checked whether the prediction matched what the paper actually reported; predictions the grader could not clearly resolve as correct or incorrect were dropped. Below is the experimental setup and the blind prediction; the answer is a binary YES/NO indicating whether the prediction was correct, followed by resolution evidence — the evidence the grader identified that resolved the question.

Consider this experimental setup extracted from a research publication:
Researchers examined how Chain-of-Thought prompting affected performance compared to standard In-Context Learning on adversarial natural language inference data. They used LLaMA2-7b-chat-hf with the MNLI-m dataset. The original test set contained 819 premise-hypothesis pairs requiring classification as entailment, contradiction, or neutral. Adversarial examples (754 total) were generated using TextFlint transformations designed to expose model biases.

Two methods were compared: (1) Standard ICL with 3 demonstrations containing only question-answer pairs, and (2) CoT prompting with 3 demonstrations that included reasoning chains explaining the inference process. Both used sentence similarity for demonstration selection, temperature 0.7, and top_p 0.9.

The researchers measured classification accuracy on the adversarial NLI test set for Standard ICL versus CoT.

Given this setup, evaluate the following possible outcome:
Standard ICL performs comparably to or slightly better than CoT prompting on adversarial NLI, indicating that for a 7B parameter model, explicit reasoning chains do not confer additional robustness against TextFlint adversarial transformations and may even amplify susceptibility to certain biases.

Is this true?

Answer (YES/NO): YES